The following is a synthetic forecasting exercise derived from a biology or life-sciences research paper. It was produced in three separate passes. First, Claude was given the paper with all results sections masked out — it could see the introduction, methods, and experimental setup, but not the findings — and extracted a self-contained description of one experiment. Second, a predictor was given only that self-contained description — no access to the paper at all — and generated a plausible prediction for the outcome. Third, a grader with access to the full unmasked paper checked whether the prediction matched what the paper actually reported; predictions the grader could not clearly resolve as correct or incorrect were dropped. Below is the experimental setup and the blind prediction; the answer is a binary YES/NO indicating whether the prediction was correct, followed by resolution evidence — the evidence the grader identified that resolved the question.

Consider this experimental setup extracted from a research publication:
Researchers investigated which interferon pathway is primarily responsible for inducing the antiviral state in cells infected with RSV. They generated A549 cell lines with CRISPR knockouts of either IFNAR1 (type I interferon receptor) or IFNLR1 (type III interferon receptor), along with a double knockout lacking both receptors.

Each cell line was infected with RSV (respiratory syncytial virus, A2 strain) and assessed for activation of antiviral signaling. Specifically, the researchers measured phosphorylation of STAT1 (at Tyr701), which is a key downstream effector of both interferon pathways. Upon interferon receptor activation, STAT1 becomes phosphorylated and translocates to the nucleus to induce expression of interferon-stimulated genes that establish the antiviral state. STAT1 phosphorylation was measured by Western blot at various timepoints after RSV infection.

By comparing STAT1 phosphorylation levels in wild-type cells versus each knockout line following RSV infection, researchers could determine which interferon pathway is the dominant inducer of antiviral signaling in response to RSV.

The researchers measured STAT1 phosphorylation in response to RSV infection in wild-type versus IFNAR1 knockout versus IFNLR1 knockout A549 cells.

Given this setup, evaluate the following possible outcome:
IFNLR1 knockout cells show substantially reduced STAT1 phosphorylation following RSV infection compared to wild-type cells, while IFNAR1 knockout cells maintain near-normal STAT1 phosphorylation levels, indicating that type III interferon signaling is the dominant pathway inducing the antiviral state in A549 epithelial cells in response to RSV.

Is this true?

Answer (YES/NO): NO